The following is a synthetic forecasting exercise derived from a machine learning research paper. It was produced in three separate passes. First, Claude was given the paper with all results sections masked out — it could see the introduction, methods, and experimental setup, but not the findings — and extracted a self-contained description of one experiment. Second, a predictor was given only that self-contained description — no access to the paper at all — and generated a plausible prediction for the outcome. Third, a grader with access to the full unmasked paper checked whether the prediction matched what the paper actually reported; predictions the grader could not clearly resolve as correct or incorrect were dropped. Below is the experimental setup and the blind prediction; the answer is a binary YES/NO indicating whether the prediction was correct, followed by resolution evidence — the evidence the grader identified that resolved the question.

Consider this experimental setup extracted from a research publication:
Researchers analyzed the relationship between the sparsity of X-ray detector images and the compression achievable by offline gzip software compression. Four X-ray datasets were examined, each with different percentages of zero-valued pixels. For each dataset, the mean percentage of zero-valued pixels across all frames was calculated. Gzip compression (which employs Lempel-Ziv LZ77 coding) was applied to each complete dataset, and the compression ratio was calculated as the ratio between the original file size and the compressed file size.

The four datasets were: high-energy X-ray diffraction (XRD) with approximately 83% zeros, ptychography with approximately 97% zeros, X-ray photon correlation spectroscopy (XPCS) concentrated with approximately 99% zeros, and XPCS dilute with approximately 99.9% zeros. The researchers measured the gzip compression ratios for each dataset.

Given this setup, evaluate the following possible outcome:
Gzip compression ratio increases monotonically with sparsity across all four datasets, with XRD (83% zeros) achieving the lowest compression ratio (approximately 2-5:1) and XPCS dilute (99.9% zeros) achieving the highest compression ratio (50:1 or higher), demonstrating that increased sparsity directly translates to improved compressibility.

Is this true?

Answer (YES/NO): NO